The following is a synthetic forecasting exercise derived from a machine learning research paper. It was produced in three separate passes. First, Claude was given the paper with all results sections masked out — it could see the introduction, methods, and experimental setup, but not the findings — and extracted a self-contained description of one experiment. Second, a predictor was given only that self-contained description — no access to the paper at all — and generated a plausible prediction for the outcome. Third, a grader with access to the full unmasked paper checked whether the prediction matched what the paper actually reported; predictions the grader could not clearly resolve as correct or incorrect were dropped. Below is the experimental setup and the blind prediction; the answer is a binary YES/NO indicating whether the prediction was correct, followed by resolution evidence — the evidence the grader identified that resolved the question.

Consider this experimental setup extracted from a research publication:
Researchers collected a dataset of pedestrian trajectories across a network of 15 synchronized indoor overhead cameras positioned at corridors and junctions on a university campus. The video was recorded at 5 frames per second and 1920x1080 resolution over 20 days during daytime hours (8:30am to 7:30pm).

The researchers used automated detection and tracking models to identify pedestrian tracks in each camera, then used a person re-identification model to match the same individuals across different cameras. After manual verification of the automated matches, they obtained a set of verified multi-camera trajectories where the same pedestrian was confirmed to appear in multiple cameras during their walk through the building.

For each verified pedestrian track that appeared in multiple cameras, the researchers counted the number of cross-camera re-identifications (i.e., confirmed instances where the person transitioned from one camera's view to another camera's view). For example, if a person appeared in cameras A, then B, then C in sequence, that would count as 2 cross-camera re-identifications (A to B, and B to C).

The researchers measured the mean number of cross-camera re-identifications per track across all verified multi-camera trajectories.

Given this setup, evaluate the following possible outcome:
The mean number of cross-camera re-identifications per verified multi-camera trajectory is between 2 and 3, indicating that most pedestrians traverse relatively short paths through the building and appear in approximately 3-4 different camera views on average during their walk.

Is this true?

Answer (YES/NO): YES